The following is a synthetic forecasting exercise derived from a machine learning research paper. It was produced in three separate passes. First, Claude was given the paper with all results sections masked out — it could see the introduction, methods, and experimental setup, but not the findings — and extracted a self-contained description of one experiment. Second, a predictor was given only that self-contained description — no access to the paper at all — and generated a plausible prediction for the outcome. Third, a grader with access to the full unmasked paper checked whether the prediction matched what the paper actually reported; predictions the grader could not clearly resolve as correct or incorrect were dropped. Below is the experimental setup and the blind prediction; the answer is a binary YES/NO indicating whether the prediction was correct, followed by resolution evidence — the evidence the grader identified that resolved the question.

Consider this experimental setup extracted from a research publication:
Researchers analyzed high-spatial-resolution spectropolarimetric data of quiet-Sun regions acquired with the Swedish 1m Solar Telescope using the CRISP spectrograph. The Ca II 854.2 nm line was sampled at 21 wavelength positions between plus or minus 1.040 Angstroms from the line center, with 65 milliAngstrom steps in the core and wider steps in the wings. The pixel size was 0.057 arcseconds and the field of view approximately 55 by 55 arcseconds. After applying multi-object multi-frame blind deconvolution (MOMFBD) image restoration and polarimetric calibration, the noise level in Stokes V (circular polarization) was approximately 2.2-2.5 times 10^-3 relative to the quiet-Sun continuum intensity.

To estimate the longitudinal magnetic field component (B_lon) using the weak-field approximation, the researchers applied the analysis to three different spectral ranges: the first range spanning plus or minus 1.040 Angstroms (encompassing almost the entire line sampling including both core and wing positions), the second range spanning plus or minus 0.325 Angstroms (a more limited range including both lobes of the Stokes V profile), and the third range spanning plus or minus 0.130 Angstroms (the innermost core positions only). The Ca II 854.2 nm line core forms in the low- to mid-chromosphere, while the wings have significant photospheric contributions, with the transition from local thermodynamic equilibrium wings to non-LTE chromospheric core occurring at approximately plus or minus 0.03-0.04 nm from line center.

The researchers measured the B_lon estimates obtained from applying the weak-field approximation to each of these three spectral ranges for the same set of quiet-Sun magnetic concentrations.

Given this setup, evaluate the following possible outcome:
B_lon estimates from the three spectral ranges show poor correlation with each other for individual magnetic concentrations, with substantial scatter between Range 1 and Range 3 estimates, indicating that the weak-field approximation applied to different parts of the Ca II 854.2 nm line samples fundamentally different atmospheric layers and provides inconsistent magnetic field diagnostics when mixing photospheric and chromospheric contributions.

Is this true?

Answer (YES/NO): NO